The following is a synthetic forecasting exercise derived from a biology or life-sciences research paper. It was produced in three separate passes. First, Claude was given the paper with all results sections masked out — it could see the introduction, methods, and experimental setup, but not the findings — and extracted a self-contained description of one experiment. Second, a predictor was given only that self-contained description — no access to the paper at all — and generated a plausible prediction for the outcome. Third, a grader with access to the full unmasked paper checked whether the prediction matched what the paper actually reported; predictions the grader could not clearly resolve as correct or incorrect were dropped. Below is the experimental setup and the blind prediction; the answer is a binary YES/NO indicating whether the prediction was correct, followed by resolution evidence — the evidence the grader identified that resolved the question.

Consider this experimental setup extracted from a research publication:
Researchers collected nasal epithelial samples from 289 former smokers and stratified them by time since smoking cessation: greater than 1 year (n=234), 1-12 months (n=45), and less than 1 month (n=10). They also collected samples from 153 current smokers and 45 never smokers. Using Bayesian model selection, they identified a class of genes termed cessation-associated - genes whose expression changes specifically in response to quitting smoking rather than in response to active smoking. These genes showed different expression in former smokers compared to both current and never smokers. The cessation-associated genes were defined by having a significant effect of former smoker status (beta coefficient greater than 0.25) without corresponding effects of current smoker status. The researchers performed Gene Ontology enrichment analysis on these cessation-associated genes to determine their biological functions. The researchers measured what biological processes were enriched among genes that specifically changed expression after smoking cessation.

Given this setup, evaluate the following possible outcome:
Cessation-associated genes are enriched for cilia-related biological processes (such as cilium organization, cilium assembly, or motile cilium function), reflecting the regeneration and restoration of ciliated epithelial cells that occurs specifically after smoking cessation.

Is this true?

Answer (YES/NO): YES